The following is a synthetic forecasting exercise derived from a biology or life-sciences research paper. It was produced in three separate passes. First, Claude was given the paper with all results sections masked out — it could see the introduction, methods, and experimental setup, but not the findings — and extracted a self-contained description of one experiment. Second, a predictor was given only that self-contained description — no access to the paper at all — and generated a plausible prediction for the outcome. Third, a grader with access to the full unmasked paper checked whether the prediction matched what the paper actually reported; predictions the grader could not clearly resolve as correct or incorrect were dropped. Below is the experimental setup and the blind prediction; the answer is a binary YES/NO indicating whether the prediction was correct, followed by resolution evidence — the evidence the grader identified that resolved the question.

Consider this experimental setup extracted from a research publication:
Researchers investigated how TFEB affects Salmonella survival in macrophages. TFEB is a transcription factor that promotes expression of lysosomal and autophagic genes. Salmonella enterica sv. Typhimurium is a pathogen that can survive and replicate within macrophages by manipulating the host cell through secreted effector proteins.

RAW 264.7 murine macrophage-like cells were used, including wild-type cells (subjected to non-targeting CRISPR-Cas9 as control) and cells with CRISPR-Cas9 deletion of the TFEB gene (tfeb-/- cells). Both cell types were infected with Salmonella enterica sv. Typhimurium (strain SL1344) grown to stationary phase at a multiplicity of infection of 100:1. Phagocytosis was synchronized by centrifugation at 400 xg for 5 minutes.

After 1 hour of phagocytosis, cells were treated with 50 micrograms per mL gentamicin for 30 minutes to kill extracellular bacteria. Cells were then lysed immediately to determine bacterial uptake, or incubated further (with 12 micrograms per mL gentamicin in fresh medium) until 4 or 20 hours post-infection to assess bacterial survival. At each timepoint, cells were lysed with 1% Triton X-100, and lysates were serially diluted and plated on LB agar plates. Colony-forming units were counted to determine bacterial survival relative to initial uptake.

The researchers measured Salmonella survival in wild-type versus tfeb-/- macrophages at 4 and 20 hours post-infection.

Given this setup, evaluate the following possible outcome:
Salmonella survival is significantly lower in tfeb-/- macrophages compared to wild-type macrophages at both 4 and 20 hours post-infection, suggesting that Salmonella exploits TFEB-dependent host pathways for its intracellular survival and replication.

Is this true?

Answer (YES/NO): NO